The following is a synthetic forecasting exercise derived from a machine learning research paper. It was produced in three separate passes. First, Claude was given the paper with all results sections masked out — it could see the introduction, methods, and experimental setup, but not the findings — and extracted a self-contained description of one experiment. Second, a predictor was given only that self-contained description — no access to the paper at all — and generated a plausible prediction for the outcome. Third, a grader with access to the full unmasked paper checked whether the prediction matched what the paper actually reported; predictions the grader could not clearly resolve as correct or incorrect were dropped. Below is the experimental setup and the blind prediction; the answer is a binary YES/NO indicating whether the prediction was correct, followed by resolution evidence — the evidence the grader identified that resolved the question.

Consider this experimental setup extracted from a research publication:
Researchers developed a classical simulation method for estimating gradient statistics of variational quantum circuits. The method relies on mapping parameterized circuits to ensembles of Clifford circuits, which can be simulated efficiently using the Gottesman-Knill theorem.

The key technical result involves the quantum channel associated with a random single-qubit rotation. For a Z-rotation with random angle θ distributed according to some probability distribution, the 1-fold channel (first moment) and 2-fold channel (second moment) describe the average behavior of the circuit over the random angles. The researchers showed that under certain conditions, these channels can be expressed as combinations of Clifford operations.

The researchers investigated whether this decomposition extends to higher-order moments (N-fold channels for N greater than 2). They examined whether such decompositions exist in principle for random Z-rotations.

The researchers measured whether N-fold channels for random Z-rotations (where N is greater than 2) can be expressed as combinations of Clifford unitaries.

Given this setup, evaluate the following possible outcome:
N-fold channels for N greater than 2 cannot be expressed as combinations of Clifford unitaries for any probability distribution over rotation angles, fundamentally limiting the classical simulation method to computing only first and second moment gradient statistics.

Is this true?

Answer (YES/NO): NO